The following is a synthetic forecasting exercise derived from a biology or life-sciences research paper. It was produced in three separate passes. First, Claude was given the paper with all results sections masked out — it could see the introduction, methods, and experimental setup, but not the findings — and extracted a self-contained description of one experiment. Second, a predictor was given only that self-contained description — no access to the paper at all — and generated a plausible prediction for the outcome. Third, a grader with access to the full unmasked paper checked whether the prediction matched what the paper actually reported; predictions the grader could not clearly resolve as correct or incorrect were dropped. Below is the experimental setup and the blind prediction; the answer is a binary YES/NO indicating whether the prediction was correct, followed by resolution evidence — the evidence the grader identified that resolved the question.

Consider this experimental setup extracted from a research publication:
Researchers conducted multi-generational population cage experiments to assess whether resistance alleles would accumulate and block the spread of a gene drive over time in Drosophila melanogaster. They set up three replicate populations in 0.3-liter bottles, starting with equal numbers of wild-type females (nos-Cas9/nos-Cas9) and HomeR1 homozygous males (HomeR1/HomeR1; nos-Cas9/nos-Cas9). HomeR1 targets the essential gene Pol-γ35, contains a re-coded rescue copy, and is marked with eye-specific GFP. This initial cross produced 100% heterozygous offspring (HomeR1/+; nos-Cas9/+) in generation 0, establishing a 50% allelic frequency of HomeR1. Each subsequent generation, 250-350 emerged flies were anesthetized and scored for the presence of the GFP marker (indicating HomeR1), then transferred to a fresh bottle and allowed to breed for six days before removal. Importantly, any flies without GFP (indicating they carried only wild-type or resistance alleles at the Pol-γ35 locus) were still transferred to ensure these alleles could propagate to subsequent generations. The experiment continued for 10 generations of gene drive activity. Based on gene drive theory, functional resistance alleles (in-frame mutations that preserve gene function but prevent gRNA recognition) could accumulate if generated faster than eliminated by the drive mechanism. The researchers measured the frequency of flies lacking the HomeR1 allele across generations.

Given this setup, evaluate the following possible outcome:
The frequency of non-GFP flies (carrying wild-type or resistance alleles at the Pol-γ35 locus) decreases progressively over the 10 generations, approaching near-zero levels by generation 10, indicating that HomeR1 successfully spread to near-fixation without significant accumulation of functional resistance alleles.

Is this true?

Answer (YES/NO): YES